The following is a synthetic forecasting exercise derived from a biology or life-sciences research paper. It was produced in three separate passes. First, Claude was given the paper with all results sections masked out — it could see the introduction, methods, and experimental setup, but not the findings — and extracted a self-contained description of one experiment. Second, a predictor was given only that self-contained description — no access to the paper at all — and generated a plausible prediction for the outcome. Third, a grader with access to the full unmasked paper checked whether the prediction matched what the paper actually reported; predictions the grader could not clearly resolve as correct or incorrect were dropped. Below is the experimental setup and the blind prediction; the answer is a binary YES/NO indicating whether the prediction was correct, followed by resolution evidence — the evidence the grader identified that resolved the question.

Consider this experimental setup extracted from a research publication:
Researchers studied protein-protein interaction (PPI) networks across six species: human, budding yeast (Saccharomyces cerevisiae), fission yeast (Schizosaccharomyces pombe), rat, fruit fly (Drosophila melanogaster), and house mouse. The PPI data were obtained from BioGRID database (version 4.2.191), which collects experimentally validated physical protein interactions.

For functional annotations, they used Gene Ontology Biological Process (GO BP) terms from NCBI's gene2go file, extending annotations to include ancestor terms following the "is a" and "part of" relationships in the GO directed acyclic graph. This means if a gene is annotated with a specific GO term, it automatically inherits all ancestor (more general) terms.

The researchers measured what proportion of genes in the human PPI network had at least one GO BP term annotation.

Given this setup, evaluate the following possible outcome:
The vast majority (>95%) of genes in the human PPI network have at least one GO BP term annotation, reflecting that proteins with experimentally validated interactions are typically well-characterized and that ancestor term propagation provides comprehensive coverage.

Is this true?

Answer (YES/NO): NO